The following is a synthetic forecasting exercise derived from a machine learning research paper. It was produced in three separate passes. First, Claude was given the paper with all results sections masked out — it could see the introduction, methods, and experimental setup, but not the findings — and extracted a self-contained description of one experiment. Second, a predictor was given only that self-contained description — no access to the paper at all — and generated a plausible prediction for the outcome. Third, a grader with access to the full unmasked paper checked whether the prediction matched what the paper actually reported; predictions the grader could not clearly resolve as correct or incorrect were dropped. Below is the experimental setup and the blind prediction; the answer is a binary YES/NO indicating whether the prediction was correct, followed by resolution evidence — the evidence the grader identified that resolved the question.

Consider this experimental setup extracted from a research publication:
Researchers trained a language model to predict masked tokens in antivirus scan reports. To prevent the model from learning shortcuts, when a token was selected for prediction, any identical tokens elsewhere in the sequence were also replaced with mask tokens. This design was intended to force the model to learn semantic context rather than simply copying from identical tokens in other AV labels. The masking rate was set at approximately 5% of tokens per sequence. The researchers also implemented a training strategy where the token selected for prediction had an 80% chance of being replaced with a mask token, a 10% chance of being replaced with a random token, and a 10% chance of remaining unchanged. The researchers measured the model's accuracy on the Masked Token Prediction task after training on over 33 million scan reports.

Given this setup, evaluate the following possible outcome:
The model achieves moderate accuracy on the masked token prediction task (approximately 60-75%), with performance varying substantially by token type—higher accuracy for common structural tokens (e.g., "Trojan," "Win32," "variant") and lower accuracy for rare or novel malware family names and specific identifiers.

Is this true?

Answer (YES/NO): NO